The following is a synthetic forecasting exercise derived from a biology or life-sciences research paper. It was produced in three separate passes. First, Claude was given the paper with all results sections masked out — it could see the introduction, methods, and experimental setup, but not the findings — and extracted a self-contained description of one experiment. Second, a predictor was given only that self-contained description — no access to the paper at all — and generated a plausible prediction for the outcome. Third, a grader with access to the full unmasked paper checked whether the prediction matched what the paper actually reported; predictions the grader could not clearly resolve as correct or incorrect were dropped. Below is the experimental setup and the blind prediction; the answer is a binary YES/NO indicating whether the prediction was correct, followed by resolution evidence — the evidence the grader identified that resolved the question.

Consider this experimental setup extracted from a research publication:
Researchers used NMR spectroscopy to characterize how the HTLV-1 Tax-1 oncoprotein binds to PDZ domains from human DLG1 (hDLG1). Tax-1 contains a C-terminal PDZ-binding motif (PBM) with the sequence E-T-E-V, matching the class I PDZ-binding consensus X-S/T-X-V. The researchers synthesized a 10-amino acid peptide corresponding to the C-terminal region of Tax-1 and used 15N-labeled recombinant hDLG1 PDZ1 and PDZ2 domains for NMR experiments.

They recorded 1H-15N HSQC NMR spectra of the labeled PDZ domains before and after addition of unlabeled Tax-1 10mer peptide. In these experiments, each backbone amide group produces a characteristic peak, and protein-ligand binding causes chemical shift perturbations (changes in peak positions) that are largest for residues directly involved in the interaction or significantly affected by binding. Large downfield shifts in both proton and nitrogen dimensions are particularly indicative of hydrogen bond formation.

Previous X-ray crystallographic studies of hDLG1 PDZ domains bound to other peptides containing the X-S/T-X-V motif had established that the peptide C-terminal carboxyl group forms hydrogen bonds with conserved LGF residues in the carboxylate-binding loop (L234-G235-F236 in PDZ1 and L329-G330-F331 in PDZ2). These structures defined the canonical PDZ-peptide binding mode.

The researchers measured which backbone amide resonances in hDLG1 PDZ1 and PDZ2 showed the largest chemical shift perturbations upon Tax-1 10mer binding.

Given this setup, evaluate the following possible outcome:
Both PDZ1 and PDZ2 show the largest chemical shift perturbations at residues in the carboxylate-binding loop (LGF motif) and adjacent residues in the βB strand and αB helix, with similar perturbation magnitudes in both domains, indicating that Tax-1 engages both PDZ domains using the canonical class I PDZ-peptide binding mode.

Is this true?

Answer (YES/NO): YES